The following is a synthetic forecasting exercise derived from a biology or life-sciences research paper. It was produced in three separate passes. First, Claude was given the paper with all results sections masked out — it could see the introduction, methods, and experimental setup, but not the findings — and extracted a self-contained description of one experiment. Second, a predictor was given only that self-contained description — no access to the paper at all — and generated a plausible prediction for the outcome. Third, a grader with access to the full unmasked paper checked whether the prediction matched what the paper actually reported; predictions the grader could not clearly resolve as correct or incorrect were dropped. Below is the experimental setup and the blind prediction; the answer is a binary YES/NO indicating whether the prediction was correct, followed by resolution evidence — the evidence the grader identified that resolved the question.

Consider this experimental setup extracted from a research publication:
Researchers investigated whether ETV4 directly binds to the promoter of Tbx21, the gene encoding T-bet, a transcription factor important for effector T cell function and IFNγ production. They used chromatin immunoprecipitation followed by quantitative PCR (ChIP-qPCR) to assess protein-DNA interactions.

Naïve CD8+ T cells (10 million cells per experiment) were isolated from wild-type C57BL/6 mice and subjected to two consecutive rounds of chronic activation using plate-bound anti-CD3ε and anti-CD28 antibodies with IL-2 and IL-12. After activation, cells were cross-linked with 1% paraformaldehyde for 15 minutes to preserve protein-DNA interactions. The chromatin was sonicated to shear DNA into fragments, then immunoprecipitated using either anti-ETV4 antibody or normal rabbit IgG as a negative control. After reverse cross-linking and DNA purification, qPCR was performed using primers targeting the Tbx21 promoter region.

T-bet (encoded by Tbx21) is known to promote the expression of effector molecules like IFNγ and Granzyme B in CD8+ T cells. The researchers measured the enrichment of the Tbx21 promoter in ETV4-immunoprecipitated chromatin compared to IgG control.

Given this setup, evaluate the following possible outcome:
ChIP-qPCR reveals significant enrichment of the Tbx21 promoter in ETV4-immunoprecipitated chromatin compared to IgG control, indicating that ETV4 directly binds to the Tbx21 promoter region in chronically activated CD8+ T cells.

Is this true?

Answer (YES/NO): YES